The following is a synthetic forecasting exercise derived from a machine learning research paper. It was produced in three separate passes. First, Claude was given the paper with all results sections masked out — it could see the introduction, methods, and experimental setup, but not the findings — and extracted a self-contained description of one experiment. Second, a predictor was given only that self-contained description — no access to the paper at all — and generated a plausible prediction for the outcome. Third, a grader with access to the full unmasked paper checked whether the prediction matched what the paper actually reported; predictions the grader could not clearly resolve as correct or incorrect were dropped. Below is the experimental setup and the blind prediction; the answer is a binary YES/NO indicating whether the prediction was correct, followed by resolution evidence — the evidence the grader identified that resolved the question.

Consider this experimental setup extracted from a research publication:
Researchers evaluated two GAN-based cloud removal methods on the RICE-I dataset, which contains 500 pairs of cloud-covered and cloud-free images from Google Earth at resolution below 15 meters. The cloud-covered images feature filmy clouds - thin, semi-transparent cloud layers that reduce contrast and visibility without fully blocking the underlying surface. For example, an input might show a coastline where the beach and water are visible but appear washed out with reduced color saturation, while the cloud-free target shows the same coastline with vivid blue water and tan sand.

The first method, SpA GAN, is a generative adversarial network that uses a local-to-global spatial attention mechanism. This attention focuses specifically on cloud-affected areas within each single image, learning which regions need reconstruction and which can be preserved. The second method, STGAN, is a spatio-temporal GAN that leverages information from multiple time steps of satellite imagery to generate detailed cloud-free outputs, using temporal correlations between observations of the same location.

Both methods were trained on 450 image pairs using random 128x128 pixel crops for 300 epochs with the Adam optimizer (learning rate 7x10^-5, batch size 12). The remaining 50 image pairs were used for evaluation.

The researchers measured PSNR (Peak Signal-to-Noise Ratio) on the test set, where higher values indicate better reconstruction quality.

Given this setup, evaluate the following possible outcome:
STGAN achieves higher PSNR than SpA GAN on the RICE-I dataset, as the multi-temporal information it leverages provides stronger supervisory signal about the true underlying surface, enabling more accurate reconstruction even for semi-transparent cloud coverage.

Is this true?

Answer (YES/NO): YES